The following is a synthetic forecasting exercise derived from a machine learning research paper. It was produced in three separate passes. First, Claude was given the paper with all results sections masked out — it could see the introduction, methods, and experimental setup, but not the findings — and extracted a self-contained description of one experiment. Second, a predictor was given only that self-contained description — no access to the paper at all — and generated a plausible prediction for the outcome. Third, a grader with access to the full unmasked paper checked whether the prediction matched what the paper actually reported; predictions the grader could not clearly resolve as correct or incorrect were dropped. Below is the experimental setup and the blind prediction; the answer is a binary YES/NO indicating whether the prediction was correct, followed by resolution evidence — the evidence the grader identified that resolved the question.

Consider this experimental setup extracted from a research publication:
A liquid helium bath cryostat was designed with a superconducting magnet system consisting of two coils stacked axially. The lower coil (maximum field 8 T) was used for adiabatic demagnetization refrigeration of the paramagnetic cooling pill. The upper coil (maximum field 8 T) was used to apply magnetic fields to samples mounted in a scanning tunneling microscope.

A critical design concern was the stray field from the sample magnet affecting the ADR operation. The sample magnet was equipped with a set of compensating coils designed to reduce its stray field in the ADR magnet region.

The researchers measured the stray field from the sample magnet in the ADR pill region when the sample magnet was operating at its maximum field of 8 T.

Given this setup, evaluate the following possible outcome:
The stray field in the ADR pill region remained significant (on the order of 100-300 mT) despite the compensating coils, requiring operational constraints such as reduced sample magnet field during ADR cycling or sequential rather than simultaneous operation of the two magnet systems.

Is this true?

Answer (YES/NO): NO